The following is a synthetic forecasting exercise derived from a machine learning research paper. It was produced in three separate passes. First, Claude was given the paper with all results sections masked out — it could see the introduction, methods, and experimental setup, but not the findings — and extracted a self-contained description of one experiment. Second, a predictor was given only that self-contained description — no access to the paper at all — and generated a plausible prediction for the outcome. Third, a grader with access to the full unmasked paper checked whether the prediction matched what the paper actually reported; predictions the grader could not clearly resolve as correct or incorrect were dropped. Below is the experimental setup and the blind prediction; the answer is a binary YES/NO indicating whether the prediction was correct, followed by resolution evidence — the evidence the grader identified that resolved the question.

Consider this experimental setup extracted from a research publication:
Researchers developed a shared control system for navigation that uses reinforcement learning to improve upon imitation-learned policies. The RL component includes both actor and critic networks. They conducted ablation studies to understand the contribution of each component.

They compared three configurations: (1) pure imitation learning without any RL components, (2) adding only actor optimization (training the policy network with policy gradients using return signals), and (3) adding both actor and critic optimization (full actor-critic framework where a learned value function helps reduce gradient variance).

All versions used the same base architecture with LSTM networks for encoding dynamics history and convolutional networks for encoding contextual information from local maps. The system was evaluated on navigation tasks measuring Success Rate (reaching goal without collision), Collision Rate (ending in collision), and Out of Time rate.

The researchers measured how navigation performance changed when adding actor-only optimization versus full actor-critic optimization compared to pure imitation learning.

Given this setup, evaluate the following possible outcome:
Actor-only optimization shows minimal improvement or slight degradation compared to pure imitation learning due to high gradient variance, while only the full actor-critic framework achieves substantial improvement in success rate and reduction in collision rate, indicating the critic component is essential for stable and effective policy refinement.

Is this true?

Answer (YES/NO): NO